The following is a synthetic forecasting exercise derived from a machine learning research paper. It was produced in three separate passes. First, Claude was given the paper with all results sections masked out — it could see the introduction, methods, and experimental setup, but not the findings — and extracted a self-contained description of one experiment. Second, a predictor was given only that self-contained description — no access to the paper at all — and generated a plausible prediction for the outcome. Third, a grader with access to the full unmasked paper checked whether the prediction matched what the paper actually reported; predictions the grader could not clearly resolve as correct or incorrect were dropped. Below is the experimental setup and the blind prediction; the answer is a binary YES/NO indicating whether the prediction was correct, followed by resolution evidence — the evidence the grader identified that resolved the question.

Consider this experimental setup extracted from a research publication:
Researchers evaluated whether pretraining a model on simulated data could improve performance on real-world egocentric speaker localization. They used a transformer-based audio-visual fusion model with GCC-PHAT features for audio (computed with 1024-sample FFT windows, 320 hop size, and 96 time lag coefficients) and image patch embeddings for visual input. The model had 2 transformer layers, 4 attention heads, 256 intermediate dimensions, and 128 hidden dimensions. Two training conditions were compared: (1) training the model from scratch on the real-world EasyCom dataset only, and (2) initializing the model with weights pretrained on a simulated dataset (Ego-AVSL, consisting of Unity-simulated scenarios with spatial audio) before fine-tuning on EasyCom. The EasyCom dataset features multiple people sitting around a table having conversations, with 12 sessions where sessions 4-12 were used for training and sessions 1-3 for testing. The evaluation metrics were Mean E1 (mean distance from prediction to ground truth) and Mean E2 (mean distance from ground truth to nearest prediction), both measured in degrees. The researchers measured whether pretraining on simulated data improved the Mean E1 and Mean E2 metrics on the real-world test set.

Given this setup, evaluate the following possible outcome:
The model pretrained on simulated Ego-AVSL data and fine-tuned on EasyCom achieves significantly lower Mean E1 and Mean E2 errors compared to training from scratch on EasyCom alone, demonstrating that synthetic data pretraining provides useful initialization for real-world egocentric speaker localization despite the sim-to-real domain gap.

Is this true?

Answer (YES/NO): NO